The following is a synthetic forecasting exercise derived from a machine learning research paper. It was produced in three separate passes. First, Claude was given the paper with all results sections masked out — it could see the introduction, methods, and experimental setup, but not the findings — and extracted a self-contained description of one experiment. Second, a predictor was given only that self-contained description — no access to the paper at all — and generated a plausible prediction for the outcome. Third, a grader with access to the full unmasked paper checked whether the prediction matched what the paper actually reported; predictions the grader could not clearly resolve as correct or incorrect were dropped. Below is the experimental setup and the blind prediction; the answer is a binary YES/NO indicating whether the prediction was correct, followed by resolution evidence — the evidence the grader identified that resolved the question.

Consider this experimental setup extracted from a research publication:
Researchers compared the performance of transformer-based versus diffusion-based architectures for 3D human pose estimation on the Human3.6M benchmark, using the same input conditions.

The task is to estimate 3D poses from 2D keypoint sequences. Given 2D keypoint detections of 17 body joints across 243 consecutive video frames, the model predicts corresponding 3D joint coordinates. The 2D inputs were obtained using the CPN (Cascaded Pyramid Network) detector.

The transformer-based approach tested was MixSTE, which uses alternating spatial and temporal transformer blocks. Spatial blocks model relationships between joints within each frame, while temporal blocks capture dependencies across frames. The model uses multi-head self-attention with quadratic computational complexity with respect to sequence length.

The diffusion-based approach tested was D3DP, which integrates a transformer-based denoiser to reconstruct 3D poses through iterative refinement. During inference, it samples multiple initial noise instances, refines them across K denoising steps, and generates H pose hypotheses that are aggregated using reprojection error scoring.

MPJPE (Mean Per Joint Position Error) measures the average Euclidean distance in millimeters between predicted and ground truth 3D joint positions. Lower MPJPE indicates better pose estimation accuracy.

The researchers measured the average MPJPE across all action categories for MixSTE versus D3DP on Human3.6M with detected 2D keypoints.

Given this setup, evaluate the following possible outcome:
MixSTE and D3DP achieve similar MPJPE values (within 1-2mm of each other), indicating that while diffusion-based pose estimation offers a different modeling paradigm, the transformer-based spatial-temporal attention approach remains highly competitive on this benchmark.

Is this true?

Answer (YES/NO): NO